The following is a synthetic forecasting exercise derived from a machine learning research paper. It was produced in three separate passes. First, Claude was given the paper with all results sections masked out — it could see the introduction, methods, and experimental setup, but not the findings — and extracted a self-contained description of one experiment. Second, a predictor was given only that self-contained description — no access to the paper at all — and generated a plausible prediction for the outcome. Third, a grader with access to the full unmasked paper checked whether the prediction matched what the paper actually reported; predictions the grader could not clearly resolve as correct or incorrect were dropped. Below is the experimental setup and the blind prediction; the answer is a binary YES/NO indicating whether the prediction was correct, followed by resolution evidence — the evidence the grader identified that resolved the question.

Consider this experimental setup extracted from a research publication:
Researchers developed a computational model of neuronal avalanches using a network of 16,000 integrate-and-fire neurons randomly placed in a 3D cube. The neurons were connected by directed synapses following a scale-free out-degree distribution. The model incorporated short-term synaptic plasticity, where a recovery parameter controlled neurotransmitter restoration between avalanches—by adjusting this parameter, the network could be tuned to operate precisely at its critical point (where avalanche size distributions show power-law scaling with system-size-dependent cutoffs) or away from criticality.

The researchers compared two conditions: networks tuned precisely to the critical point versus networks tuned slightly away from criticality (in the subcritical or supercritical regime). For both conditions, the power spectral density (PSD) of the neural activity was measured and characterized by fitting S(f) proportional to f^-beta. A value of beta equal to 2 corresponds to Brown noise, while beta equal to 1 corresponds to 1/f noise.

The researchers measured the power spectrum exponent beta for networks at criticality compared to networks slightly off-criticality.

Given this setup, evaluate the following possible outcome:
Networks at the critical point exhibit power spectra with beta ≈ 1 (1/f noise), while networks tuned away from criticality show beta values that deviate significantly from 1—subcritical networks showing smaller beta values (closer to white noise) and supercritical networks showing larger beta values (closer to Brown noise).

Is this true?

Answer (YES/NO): NO